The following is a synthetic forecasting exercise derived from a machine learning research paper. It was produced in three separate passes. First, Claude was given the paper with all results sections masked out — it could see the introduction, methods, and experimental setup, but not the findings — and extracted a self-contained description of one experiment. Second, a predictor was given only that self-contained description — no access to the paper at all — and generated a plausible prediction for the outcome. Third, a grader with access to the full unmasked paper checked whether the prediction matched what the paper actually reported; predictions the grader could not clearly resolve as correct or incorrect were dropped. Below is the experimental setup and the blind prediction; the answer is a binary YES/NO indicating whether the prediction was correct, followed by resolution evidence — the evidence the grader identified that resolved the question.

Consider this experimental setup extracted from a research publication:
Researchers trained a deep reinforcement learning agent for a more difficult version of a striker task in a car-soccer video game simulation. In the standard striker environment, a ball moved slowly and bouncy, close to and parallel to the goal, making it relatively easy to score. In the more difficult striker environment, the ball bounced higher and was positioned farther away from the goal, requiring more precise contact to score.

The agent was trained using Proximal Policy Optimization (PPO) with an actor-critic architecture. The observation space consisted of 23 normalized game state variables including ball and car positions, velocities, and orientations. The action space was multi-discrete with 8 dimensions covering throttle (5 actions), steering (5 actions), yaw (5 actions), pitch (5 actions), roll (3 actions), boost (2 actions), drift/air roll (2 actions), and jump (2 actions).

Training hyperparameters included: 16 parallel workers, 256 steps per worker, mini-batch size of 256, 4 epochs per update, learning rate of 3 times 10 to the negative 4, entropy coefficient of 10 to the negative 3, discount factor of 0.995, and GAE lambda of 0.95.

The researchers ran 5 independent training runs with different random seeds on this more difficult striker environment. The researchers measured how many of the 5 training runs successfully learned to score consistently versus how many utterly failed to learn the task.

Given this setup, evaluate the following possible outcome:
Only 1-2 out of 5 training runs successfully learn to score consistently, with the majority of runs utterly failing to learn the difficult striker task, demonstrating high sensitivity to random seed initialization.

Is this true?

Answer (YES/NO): YES